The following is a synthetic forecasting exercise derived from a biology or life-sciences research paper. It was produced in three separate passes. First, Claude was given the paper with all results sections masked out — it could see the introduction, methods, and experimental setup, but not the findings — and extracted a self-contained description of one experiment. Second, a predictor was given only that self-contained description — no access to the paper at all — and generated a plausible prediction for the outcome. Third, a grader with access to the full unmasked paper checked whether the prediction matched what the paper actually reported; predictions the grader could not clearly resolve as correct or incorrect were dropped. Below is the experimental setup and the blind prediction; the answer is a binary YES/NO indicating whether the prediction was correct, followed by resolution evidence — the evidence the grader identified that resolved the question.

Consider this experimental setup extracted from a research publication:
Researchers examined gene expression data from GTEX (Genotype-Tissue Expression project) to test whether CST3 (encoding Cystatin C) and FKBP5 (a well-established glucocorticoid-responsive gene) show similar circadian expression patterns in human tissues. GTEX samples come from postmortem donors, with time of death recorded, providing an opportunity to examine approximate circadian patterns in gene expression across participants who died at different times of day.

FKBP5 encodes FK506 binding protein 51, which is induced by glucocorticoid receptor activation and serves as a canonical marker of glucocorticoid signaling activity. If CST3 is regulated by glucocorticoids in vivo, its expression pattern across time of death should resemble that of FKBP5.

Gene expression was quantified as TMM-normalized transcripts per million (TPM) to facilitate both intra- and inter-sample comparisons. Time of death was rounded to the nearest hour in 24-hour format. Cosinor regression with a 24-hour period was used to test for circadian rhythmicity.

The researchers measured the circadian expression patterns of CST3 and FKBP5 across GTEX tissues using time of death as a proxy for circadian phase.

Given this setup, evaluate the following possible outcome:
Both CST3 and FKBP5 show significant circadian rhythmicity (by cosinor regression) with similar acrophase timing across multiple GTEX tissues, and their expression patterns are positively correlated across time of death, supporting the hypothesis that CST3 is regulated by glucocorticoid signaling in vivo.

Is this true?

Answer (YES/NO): NO